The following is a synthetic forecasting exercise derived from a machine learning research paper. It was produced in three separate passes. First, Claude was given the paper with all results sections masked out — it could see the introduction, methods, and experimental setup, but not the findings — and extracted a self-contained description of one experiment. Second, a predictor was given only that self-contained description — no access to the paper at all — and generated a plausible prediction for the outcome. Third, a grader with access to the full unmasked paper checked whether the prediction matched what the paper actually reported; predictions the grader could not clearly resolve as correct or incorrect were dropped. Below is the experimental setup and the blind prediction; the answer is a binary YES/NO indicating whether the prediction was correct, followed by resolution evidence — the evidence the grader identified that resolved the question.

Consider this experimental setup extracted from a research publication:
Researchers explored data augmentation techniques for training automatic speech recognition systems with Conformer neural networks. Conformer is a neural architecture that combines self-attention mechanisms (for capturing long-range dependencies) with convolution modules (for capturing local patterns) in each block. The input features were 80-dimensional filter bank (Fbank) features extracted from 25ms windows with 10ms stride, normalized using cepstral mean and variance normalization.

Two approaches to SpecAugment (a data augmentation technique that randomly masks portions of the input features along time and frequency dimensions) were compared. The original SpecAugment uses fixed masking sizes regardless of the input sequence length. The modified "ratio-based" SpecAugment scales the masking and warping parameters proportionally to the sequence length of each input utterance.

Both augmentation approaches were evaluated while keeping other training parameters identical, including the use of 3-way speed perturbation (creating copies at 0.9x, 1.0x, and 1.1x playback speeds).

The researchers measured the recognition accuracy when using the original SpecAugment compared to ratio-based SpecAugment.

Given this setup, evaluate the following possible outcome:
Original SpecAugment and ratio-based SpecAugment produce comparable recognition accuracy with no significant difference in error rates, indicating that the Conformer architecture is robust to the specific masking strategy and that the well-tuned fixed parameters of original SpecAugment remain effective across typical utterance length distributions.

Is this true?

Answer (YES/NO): NO